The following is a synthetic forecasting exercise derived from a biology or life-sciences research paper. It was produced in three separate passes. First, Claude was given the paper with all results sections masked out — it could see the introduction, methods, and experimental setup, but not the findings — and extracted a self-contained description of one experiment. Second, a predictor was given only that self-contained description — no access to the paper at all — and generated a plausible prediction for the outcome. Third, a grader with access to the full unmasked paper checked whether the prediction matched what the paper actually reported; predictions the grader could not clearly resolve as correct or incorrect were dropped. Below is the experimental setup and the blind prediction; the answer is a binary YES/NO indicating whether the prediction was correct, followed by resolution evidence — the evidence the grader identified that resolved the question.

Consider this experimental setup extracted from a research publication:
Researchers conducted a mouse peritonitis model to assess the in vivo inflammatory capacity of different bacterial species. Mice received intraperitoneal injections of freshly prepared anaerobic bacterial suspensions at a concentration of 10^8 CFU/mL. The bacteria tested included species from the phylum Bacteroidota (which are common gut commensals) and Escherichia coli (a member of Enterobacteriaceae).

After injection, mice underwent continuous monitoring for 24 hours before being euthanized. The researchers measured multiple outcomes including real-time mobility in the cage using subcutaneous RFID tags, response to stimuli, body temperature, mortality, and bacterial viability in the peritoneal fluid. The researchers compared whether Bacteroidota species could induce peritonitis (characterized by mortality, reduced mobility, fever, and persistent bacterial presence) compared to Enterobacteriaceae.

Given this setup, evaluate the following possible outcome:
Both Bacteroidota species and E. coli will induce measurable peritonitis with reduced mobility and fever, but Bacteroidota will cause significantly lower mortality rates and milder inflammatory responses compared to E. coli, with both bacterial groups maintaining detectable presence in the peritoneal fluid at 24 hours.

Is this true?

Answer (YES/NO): NO